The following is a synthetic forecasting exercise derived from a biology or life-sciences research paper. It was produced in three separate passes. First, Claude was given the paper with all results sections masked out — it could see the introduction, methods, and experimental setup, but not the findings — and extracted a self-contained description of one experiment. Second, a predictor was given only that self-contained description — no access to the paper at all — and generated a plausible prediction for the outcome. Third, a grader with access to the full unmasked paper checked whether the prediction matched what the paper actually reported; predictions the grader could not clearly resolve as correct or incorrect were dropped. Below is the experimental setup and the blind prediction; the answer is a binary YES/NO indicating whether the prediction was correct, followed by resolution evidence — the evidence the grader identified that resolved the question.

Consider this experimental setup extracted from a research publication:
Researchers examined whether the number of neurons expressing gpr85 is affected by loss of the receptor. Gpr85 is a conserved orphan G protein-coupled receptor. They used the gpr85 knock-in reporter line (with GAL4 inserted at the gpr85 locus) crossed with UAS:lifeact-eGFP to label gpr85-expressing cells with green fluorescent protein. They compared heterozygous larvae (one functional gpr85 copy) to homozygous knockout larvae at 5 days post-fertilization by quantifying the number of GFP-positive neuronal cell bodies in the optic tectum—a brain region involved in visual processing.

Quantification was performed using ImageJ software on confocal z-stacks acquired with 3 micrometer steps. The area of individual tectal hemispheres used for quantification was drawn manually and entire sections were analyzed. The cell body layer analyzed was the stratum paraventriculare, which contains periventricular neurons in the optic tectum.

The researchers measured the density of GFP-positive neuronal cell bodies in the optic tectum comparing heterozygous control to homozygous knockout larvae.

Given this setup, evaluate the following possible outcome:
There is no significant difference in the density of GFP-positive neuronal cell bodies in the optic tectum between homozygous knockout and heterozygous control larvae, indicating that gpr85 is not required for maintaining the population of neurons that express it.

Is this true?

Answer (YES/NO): YES